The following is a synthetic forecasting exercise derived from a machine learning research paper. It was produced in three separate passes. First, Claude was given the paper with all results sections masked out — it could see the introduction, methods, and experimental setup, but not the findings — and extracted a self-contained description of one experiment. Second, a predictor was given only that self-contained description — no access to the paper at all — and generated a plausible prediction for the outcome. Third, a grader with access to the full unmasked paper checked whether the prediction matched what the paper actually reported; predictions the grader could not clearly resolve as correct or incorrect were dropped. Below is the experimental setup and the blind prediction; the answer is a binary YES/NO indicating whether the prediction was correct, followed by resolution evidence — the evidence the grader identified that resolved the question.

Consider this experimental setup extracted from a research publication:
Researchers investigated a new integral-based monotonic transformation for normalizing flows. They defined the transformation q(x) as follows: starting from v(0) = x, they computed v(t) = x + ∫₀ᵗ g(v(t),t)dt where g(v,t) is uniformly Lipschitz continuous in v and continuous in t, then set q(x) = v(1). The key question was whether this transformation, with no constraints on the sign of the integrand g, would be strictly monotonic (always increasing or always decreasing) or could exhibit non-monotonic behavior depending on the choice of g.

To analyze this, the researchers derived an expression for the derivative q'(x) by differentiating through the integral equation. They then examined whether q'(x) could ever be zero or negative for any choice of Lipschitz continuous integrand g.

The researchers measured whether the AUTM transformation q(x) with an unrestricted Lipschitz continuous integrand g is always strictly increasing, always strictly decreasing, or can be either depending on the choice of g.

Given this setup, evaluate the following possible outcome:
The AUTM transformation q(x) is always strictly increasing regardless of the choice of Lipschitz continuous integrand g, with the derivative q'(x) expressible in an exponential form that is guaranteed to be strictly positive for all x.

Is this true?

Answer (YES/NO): YES